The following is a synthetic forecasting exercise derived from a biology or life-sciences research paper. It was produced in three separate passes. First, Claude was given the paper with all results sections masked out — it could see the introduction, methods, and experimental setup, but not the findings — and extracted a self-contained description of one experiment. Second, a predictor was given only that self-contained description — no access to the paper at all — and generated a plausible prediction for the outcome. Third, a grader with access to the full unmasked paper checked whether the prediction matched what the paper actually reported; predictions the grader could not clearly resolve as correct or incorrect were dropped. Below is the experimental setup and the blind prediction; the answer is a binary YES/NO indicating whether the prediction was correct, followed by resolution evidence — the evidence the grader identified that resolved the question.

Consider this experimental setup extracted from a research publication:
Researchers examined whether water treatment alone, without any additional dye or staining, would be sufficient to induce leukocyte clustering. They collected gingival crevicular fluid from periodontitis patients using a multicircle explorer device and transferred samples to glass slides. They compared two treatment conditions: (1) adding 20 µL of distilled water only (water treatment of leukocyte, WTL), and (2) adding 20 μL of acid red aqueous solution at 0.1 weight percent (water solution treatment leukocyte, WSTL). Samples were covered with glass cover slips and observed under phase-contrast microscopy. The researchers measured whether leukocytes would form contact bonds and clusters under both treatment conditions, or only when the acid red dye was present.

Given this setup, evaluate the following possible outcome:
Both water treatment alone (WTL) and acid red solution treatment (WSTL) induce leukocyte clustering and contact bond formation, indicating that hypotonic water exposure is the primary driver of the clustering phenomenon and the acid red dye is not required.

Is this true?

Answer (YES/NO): YES